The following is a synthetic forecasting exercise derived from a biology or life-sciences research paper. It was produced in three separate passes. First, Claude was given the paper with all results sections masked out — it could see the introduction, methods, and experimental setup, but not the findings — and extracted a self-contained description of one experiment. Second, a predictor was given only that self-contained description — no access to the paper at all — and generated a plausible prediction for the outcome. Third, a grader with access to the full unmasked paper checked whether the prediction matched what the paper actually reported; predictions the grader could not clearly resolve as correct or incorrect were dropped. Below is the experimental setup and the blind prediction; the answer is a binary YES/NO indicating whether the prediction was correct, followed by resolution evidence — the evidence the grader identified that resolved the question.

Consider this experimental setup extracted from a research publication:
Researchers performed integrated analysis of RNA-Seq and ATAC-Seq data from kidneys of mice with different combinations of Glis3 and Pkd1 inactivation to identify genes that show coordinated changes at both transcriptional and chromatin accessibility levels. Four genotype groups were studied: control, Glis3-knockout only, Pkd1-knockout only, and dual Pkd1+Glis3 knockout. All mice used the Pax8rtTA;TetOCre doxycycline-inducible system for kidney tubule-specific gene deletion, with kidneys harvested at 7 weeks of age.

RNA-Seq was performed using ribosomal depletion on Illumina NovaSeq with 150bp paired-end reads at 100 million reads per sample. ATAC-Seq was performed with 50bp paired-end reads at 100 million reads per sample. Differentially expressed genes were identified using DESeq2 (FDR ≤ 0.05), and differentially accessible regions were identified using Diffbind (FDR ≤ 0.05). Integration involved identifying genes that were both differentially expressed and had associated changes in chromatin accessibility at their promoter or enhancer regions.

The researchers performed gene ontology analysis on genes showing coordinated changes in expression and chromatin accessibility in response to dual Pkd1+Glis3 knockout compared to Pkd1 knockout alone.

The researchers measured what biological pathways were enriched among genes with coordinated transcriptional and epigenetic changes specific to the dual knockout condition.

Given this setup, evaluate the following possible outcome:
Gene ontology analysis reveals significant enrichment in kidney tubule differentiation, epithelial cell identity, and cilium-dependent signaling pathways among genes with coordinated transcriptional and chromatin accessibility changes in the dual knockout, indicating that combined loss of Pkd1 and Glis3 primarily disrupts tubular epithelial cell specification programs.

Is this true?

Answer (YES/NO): NO